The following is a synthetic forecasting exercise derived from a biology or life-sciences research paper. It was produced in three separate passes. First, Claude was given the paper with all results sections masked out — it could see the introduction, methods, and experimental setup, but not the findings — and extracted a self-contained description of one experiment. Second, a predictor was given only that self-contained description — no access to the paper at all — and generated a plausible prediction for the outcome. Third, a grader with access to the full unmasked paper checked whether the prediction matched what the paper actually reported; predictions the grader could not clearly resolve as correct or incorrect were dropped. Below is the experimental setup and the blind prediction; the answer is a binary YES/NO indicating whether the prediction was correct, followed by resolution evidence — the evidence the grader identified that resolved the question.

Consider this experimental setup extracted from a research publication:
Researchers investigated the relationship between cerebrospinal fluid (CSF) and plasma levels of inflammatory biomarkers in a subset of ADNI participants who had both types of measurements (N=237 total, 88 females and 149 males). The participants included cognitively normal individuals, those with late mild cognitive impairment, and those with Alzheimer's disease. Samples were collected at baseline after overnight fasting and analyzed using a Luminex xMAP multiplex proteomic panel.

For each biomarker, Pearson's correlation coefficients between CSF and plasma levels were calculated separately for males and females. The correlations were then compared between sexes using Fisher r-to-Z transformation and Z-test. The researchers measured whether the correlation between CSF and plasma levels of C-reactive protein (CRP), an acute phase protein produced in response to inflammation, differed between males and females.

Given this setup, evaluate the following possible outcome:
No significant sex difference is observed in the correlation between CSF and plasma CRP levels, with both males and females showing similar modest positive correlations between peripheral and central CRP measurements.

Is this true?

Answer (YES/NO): NO